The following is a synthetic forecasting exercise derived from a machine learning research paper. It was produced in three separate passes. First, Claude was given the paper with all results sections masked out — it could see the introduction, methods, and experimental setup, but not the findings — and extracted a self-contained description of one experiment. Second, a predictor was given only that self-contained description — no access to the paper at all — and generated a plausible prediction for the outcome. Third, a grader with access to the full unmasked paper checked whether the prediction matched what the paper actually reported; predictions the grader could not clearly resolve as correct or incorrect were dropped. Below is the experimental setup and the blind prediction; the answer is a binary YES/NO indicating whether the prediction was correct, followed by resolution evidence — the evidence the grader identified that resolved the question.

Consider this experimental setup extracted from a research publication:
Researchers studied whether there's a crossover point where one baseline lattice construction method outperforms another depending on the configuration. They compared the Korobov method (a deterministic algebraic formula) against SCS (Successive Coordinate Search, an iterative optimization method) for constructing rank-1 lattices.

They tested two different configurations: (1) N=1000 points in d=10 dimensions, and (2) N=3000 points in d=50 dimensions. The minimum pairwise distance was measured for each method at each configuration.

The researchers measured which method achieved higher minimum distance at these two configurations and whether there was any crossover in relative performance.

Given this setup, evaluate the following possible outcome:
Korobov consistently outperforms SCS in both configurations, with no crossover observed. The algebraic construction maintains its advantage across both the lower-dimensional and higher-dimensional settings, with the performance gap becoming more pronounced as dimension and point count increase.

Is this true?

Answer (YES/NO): NO